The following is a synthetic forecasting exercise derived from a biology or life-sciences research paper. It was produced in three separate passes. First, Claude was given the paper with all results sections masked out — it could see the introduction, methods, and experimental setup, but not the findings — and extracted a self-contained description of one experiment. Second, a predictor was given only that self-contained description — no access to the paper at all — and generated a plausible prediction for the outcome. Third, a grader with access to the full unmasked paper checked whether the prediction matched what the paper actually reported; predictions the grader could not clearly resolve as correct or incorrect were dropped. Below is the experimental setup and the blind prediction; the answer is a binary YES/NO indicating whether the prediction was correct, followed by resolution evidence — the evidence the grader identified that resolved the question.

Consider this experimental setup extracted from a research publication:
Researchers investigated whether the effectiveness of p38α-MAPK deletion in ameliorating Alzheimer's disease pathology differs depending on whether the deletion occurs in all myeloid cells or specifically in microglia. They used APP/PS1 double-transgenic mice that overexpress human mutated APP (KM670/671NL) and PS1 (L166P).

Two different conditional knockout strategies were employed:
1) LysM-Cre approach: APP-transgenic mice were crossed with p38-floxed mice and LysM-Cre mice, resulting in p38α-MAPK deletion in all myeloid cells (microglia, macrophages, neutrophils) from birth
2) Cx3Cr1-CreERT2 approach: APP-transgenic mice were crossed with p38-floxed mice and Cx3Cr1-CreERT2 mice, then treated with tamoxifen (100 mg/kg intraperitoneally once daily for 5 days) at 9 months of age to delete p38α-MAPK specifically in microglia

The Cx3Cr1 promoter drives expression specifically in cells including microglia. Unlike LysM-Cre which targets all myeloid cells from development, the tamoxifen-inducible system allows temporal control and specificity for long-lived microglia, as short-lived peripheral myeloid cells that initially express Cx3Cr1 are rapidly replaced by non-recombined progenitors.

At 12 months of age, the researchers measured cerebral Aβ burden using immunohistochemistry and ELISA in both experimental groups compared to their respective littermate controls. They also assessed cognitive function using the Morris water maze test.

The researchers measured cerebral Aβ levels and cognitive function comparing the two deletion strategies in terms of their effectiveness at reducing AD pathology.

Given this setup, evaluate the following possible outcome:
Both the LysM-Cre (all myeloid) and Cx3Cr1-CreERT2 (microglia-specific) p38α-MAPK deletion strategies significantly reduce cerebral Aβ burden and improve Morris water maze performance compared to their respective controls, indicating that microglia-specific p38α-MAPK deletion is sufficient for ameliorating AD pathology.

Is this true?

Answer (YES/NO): NO